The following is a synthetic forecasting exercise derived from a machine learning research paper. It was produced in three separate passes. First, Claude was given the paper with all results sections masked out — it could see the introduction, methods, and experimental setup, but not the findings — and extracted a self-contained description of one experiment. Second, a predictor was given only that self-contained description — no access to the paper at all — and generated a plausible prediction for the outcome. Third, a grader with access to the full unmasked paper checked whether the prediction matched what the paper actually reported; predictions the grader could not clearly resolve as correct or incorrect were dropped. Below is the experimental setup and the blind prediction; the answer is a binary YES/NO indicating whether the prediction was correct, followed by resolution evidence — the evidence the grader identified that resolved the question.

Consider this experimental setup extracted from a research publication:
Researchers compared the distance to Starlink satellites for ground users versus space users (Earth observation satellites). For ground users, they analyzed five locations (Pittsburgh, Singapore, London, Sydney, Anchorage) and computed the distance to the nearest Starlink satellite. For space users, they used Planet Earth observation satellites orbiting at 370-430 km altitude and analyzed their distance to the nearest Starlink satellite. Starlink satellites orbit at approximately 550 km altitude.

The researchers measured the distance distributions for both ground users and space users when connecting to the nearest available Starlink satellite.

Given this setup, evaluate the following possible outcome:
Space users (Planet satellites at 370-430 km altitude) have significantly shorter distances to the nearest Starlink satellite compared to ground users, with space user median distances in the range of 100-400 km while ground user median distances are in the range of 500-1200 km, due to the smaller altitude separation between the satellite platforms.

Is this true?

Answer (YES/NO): NO